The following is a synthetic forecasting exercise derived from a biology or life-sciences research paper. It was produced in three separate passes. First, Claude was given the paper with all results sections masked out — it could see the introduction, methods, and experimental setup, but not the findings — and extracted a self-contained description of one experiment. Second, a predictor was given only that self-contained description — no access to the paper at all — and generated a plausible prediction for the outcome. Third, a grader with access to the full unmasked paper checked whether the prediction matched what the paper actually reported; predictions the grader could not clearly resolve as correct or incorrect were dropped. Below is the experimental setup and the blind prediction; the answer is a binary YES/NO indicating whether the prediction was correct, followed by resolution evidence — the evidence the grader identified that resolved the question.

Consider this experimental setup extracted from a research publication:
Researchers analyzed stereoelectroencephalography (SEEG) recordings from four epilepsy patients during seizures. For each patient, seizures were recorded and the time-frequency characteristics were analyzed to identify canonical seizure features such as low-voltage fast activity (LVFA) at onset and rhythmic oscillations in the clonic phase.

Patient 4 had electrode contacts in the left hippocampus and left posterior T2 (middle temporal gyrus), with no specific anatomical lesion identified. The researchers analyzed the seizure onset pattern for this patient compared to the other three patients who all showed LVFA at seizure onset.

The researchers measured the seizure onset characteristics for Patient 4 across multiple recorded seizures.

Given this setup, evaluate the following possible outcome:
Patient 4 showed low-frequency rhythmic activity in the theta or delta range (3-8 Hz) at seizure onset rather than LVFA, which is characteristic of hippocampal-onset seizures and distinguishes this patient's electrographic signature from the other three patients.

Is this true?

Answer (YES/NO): NO